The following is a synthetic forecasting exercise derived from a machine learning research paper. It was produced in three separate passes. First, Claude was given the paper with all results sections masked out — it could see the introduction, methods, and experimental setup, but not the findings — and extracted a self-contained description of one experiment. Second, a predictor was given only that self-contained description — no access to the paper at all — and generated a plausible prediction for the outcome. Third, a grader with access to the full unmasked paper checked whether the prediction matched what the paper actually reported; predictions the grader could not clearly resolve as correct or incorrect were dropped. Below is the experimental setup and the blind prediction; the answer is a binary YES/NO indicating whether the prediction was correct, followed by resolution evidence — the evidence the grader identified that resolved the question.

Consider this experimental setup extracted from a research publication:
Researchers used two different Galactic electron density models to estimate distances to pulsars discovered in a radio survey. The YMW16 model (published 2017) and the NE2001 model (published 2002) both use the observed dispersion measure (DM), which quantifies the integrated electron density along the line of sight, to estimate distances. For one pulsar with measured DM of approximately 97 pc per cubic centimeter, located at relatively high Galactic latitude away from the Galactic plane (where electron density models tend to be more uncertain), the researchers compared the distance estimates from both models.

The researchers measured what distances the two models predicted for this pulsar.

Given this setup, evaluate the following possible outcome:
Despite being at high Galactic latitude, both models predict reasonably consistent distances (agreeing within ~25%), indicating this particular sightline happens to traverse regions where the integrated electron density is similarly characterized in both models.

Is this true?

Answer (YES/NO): NO